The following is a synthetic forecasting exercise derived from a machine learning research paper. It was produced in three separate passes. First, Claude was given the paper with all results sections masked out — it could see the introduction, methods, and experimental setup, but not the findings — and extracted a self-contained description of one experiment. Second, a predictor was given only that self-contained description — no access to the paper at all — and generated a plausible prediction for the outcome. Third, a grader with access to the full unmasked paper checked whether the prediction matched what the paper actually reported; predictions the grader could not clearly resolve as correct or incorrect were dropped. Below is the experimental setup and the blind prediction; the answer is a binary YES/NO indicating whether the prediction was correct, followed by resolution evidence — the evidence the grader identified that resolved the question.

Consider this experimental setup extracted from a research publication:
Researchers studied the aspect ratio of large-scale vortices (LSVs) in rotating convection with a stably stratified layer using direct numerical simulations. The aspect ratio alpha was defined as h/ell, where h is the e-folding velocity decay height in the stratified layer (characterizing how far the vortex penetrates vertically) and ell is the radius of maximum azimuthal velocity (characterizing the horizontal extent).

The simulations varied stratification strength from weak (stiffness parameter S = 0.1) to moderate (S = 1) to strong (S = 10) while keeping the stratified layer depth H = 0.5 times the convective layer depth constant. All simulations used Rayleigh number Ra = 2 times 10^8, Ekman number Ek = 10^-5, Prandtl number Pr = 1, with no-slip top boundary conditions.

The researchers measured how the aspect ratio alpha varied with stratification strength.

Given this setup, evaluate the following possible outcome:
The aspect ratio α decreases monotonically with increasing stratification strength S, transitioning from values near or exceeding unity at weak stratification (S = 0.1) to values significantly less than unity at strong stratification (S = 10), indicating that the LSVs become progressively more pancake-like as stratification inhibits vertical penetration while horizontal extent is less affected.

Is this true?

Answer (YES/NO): NO